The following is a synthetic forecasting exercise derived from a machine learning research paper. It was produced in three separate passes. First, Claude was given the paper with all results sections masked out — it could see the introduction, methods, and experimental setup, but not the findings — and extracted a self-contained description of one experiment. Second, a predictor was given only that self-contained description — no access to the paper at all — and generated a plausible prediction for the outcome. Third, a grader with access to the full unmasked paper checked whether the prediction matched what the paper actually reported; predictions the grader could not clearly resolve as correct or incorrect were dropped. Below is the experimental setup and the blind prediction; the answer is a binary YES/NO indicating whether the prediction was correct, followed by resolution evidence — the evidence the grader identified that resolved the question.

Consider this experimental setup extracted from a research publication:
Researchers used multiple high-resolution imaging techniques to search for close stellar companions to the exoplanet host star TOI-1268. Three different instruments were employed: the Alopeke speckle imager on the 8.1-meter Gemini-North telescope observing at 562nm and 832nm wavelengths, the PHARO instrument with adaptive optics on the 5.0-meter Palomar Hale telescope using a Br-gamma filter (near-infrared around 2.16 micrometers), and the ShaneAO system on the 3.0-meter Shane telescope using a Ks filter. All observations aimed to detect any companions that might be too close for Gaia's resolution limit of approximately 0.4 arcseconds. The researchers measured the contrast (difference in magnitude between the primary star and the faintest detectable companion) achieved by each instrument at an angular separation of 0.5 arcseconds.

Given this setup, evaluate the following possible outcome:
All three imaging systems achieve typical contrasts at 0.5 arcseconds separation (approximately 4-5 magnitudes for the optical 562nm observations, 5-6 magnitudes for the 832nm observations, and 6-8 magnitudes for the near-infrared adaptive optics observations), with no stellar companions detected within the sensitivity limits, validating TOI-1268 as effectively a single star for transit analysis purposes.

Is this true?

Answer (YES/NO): NO